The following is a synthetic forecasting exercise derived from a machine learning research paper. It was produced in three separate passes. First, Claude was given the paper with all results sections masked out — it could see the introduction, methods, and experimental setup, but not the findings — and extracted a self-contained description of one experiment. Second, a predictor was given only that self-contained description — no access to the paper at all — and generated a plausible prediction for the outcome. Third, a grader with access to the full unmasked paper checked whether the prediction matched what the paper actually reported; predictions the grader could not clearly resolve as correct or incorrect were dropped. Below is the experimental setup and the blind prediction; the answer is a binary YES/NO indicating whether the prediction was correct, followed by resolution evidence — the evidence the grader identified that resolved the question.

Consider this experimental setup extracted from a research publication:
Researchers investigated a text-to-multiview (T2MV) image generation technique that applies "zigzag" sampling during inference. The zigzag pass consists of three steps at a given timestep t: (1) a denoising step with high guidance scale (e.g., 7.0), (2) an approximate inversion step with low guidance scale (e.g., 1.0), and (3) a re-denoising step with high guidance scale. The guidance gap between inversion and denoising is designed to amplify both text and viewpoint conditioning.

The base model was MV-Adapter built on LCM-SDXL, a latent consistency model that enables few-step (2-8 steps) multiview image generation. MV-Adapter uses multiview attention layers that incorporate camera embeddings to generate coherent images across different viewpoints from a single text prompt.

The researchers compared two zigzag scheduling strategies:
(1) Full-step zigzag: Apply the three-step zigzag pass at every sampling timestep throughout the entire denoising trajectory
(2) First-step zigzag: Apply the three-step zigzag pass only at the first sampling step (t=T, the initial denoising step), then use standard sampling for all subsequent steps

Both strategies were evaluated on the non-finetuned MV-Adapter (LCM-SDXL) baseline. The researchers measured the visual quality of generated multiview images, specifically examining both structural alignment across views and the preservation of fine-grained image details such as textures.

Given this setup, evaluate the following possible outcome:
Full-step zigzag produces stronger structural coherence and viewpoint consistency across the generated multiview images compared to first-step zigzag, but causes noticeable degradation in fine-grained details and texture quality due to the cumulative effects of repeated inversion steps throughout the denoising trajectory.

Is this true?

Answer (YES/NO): NO